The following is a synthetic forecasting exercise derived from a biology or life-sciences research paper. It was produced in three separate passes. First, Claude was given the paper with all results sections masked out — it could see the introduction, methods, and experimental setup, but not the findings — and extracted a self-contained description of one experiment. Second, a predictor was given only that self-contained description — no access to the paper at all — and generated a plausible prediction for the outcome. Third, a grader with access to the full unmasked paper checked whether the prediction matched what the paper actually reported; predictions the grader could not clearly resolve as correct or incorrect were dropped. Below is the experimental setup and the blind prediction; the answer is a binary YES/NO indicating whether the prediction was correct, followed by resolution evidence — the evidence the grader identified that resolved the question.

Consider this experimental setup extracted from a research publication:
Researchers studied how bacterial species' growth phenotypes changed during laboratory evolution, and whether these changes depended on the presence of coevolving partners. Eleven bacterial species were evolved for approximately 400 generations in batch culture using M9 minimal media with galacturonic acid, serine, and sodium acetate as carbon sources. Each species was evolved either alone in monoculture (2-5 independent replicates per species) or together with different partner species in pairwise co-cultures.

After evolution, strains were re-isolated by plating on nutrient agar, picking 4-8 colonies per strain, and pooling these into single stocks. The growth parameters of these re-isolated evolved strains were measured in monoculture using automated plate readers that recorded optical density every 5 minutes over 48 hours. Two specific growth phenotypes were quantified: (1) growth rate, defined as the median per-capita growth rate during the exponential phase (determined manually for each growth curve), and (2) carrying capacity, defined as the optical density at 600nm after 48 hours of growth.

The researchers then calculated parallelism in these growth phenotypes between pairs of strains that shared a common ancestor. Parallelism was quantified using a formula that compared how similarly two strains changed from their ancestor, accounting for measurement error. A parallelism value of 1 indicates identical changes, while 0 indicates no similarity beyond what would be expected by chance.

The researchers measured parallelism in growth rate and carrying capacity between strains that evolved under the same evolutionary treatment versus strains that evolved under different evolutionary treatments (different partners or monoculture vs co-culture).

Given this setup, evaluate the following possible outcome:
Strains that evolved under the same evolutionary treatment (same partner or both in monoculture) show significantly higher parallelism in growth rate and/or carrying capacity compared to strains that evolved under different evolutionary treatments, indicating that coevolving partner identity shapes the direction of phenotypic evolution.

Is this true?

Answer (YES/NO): NO